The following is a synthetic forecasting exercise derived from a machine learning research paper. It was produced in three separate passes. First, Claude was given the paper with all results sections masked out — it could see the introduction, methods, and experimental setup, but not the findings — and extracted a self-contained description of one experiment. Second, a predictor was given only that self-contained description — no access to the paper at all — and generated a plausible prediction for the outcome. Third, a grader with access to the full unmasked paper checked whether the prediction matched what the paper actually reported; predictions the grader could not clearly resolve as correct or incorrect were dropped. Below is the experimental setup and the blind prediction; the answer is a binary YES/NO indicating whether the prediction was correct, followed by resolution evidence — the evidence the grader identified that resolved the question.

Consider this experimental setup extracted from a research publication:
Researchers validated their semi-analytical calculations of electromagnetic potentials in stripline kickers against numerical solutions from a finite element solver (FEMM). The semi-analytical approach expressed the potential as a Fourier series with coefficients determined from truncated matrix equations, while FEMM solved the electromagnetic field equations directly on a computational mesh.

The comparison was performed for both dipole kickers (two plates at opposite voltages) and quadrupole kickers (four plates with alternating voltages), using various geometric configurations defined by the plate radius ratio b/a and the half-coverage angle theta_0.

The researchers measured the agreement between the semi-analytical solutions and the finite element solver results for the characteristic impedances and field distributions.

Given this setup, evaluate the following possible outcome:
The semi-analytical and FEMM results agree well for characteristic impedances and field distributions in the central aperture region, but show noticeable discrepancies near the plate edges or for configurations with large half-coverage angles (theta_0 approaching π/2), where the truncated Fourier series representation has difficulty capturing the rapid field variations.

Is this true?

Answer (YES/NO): NO